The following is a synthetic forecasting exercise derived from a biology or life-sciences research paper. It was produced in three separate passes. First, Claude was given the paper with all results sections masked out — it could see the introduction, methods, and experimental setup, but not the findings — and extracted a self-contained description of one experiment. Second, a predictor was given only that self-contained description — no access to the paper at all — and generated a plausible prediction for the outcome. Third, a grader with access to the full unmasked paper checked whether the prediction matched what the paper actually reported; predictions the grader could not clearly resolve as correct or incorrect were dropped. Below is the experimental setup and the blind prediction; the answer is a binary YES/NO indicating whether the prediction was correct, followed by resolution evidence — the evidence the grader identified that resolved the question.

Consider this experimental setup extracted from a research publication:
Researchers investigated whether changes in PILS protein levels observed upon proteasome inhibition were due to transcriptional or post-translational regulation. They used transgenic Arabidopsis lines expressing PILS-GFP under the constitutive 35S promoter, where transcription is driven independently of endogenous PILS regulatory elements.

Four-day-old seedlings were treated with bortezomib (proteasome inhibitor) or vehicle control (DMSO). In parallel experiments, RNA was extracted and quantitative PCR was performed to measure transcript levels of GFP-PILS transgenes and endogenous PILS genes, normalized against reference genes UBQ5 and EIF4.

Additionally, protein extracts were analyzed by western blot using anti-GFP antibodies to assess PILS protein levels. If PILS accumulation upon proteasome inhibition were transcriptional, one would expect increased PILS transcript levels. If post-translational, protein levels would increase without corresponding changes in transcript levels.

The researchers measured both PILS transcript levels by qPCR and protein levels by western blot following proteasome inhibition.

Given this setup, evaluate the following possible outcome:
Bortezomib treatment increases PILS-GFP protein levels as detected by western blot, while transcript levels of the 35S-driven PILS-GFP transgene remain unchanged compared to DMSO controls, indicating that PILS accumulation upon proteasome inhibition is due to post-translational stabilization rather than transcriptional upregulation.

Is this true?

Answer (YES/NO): YES